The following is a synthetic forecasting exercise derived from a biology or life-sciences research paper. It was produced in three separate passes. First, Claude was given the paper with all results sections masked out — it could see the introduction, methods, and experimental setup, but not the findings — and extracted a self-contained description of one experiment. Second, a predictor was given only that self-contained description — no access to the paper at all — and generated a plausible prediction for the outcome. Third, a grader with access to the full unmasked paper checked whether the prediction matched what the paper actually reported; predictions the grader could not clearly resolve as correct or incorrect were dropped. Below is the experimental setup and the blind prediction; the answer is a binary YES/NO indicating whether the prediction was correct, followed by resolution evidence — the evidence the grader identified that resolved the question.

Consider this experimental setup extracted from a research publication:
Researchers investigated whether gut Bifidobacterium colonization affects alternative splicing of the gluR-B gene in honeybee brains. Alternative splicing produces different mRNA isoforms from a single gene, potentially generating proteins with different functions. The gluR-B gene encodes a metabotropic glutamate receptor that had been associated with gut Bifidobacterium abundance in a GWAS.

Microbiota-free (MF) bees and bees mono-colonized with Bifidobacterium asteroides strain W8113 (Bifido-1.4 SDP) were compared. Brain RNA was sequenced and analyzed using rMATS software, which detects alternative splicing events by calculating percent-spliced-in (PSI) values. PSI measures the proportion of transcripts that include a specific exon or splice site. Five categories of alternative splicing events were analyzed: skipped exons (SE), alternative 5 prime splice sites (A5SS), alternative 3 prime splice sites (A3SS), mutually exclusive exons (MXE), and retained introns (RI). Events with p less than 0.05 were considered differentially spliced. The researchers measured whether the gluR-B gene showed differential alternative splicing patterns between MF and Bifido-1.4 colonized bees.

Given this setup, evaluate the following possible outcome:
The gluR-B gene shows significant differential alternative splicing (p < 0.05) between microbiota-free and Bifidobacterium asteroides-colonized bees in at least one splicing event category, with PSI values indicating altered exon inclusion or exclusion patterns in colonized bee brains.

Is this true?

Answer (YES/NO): YES